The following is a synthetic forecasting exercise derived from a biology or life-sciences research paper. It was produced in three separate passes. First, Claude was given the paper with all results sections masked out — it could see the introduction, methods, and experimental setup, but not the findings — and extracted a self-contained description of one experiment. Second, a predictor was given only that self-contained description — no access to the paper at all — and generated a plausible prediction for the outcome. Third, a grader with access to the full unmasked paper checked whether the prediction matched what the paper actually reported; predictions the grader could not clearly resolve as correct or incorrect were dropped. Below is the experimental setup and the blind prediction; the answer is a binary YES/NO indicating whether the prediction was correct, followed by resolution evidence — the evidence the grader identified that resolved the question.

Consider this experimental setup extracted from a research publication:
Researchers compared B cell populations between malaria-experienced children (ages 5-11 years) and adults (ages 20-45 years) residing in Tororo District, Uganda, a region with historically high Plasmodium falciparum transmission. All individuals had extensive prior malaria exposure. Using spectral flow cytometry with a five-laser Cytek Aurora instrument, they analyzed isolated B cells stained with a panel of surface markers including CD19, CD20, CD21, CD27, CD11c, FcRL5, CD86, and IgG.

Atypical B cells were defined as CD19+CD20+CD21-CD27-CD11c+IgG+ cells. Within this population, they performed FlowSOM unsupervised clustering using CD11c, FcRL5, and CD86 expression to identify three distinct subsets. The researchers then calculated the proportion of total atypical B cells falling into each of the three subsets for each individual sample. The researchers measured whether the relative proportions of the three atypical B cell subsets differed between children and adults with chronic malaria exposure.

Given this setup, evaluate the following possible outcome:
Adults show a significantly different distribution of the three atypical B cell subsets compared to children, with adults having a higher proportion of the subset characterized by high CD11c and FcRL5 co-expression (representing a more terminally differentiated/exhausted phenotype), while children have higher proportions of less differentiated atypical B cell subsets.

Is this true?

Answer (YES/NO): NO